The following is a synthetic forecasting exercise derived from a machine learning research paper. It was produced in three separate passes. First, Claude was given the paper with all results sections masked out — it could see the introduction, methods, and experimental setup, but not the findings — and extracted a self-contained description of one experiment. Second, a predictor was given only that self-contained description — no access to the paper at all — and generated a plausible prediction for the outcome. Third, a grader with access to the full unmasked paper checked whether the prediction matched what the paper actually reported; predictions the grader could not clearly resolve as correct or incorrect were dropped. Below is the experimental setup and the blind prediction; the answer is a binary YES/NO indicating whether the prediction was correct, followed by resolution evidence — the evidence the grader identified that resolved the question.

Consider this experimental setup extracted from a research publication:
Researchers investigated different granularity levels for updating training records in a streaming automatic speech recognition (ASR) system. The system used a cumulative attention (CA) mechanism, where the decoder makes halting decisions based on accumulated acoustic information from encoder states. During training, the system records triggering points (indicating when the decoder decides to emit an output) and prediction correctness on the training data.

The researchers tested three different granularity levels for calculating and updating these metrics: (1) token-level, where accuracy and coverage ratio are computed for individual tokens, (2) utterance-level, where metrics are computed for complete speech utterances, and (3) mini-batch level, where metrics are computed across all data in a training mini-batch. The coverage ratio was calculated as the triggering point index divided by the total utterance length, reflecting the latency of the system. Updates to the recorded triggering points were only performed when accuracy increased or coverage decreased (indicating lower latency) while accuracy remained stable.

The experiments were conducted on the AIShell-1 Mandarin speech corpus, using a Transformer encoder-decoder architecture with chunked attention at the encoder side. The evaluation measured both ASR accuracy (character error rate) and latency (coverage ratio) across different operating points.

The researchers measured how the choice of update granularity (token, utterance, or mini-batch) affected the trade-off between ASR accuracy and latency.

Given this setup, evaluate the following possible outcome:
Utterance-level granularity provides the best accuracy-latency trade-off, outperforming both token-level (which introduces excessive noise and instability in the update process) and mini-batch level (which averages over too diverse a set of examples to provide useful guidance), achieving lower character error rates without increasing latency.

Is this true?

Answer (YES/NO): NO